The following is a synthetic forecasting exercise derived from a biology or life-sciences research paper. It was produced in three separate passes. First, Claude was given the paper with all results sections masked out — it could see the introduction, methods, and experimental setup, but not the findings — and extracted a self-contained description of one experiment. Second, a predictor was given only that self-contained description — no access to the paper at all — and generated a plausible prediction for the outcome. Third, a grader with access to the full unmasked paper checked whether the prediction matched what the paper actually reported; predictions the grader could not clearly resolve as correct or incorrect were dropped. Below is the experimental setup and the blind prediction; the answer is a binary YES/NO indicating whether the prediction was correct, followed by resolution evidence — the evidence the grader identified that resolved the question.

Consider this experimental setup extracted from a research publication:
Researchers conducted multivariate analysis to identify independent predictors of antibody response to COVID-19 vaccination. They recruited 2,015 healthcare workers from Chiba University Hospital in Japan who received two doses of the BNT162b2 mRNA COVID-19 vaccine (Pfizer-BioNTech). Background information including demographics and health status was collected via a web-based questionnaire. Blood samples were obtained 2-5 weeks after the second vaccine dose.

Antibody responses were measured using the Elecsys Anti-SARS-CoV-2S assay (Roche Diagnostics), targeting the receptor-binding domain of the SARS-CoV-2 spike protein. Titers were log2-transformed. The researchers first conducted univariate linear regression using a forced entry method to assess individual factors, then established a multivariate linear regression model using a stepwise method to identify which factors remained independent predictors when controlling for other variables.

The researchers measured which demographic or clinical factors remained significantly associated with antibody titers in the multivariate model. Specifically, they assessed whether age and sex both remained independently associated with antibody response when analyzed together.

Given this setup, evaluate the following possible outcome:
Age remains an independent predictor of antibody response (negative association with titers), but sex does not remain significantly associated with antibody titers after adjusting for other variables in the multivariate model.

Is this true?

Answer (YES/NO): NO